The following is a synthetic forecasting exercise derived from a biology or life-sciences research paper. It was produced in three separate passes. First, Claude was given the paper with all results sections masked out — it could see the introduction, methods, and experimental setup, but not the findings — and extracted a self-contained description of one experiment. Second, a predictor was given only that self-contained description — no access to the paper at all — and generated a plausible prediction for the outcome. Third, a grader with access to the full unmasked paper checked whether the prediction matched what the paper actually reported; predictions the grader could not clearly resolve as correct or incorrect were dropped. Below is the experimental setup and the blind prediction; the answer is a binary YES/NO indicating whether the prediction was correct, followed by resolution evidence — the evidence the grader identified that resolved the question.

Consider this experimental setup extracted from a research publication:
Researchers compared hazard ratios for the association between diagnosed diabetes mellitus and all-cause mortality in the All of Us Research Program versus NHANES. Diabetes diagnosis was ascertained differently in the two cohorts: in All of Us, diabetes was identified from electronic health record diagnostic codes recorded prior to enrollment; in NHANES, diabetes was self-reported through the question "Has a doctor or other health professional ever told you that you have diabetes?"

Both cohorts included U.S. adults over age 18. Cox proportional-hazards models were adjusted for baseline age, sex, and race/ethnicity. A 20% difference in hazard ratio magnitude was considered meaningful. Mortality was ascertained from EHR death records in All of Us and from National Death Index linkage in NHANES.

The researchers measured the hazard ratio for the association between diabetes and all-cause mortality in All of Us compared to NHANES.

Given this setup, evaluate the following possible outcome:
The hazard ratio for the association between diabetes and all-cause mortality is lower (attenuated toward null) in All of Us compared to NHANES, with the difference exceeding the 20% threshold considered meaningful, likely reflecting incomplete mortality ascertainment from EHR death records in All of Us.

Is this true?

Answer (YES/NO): NO